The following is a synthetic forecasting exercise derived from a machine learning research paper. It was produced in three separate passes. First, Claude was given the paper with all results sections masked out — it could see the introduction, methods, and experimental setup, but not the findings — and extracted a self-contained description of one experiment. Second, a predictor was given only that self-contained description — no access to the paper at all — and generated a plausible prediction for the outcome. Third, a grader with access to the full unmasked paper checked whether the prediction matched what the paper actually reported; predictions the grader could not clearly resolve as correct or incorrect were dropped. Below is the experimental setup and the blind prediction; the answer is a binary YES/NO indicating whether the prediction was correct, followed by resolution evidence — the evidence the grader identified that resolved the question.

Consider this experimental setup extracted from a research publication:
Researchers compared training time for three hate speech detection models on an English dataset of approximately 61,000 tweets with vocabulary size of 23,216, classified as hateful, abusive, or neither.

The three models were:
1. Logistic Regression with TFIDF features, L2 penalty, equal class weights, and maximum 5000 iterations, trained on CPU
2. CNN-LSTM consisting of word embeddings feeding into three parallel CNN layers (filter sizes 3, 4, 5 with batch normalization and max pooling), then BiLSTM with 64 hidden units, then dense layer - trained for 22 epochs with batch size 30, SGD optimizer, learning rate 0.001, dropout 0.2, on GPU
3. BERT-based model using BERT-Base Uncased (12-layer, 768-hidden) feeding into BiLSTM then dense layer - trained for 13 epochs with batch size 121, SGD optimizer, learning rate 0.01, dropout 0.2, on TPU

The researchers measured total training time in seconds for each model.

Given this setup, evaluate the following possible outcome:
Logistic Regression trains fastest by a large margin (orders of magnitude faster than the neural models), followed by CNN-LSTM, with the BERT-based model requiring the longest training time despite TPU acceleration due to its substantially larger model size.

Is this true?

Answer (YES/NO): NO